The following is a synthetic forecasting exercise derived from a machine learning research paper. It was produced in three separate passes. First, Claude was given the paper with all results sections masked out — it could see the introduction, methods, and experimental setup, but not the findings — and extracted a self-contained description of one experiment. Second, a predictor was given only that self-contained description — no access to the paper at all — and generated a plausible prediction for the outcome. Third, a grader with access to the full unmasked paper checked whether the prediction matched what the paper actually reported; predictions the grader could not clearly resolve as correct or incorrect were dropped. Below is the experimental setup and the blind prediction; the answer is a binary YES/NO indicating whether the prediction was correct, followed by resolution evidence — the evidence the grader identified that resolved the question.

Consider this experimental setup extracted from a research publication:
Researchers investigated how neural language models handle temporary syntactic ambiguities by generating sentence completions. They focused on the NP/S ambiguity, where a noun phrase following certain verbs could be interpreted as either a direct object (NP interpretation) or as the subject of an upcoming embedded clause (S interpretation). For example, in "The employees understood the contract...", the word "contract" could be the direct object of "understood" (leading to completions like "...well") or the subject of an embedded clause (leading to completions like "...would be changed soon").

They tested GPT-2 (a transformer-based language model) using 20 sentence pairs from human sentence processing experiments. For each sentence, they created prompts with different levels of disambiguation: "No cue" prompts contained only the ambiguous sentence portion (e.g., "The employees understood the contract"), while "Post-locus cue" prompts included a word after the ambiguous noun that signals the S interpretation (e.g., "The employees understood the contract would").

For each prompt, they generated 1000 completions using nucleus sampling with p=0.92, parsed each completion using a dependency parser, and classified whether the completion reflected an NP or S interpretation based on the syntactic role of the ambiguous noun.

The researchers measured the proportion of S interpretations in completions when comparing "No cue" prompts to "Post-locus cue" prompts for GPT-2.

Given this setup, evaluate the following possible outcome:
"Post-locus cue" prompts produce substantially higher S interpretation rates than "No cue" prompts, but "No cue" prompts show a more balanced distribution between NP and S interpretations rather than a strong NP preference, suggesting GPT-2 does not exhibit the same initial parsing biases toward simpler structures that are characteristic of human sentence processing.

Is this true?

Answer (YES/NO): NO